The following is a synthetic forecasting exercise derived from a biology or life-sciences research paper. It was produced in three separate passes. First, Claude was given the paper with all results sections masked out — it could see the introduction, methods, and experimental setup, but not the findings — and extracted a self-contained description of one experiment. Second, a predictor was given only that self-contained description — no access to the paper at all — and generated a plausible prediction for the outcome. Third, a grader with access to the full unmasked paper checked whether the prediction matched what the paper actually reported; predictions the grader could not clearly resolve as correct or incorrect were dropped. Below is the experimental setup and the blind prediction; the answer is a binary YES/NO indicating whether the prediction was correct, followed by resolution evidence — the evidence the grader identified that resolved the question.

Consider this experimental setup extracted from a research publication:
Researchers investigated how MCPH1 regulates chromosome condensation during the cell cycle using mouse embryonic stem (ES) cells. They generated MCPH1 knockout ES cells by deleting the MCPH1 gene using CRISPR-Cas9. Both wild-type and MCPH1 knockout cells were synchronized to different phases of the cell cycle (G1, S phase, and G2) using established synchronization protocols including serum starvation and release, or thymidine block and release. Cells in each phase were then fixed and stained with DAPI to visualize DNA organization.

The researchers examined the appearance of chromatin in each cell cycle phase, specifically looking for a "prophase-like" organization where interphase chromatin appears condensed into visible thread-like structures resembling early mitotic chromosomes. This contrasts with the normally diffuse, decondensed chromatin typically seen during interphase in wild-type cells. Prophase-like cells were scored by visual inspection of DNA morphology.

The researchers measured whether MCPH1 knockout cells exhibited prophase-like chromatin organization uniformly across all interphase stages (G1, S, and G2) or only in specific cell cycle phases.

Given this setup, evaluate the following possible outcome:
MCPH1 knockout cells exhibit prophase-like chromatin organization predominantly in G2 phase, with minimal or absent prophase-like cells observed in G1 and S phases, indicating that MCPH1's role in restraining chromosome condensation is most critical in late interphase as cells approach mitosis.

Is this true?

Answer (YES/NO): NO